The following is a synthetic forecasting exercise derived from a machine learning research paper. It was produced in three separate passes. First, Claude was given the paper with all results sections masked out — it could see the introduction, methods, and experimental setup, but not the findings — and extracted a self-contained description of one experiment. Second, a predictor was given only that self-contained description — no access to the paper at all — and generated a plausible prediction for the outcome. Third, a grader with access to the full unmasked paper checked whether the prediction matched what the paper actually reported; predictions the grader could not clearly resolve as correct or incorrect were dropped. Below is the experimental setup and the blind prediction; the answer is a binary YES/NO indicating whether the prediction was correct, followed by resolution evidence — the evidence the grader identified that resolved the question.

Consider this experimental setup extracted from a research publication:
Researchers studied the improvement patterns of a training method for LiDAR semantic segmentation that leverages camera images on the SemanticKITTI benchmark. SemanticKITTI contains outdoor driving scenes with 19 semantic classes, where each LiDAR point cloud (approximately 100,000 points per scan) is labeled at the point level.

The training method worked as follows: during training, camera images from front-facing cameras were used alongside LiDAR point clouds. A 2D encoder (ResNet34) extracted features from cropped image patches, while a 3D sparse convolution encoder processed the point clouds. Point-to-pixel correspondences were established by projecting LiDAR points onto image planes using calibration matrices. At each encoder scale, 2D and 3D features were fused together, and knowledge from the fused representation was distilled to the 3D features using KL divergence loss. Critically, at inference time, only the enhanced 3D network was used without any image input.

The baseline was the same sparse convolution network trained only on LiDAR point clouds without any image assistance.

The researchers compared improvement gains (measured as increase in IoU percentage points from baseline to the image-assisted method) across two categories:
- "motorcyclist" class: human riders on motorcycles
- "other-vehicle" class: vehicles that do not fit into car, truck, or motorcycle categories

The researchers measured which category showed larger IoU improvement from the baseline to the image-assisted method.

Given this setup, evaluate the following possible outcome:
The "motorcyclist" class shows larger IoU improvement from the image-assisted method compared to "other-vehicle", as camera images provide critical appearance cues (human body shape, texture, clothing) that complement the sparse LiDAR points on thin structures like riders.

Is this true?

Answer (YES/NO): YES